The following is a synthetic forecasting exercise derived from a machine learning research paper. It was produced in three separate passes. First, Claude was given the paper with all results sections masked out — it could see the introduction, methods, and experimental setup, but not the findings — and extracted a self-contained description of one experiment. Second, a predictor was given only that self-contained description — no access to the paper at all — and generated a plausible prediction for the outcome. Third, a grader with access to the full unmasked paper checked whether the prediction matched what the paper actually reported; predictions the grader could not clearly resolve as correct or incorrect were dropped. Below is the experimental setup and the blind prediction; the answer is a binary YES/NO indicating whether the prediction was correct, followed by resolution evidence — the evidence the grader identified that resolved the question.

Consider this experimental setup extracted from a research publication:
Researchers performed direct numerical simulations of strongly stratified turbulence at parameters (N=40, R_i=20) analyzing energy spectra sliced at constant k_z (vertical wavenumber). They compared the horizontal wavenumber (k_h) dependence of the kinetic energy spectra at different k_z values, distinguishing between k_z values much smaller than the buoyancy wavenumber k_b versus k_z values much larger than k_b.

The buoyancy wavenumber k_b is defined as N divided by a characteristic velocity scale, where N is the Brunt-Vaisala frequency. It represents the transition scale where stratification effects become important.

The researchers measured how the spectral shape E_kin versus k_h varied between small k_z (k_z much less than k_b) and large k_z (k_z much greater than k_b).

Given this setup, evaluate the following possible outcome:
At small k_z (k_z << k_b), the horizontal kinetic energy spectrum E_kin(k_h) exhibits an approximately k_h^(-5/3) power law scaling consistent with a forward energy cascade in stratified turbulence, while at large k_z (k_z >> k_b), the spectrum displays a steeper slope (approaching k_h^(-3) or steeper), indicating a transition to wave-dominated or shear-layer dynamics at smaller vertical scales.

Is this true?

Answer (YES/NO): NO